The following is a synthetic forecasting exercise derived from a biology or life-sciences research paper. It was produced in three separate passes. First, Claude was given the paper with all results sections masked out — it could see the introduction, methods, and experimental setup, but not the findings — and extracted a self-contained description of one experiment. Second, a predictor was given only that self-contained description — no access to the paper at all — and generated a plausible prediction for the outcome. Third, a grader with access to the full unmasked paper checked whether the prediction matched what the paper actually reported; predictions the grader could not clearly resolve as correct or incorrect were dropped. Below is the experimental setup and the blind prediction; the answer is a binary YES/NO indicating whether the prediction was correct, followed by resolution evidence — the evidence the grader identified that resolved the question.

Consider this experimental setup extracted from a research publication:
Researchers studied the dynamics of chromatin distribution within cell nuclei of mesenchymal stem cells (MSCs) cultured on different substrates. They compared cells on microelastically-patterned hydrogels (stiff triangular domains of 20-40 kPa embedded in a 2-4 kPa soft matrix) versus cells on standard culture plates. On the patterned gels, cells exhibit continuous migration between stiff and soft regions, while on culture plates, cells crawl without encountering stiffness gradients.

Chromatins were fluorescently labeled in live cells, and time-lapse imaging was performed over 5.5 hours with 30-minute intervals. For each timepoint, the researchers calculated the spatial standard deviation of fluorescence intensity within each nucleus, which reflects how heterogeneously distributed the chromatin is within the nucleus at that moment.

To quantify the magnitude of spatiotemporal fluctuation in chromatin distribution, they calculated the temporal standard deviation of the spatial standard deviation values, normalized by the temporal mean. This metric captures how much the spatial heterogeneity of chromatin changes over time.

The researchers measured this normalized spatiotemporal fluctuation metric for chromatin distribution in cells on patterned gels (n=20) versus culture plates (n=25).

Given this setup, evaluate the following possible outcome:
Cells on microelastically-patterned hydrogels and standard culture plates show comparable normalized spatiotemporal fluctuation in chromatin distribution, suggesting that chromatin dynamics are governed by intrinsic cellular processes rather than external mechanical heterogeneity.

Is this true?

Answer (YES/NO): NO